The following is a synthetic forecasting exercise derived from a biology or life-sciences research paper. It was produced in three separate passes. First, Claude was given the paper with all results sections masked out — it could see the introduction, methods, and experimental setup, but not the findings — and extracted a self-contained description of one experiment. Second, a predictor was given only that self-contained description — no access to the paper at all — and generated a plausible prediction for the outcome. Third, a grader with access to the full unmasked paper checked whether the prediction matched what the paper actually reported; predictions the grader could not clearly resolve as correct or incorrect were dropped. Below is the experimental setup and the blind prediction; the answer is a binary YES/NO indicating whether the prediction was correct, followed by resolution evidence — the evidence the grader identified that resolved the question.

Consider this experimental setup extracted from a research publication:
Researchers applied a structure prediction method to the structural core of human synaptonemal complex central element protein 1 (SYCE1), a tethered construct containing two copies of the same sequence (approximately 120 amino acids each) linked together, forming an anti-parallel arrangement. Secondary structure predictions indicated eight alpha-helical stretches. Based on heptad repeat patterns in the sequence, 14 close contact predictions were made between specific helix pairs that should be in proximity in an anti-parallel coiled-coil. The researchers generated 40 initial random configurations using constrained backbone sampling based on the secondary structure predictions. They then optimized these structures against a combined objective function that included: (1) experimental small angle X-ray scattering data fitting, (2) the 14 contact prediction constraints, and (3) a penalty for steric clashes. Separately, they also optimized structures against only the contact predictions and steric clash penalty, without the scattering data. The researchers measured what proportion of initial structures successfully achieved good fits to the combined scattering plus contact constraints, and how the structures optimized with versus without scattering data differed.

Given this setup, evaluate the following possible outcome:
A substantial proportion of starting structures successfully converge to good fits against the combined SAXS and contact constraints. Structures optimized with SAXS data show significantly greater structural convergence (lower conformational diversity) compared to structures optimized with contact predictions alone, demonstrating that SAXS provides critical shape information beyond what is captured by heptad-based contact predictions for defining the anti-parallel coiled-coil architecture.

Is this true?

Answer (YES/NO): NO